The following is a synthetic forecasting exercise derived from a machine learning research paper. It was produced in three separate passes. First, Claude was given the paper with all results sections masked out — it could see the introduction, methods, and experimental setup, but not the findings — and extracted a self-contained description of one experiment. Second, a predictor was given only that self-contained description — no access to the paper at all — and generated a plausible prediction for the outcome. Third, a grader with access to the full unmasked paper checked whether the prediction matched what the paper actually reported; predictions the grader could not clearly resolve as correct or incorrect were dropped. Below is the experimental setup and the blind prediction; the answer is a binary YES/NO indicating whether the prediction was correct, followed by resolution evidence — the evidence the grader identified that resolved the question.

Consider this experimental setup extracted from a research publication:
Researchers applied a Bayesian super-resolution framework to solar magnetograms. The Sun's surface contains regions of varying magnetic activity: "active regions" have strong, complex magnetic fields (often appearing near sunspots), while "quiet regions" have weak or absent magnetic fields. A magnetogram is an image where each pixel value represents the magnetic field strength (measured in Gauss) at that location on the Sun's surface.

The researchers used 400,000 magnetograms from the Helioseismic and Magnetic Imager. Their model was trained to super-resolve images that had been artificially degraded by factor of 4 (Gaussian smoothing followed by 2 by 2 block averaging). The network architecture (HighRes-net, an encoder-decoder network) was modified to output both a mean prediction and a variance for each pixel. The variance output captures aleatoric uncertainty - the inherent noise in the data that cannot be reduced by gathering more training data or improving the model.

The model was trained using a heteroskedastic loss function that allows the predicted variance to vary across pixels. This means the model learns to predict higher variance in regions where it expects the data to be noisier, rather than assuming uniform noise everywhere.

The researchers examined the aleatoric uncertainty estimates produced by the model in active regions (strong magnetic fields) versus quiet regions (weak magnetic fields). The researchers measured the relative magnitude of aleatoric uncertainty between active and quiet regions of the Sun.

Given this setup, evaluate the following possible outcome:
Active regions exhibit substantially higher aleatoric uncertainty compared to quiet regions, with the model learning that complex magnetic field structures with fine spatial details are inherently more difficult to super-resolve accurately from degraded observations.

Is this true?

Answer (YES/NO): YES